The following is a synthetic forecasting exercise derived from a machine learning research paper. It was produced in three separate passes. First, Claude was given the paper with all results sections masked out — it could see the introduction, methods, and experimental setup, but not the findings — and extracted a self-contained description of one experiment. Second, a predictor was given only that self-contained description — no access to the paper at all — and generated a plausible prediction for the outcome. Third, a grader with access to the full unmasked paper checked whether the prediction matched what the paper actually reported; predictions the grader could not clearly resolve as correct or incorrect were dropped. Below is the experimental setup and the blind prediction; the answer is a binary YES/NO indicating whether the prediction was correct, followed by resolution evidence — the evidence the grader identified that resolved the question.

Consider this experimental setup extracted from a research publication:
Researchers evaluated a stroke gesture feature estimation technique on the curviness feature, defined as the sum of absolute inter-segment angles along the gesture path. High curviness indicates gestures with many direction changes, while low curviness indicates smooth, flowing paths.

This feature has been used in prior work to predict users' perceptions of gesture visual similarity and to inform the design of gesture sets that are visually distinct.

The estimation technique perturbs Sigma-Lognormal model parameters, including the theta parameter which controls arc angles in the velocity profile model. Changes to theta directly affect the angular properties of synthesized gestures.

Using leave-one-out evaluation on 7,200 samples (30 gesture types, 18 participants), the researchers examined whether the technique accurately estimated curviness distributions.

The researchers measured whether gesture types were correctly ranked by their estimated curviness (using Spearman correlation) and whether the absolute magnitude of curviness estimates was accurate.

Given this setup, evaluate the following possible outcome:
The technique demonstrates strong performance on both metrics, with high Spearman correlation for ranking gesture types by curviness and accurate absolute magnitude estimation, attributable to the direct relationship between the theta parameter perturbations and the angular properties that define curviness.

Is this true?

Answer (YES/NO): NO